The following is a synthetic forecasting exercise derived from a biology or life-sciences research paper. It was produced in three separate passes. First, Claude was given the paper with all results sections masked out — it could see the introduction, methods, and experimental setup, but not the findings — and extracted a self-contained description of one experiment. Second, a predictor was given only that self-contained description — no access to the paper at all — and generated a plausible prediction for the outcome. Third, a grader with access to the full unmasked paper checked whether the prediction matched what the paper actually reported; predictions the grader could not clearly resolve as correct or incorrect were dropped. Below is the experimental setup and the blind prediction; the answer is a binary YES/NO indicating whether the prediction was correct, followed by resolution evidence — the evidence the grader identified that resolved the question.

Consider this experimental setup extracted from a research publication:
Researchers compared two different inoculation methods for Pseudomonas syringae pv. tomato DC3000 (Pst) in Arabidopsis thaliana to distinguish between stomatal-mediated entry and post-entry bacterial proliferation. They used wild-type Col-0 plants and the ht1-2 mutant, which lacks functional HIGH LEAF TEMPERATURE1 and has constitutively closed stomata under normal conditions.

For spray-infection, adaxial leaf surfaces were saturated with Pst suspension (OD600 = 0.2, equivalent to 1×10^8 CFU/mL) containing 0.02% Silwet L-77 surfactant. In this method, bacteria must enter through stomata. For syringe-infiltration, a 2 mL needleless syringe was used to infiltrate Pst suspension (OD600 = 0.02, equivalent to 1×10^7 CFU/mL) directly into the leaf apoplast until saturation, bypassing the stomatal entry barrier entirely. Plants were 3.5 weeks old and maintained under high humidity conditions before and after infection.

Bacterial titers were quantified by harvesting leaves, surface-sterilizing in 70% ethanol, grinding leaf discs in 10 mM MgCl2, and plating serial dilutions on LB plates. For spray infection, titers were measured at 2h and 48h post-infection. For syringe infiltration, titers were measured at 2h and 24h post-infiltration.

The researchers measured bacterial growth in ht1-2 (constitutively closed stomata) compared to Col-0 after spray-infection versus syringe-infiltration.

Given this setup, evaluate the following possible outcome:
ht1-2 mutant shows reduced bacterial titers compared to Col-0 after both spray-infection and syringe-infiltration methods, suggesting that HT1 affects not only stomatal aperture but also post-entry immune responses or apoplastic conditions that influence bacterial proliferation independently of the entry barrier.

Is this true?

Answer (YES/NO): YES